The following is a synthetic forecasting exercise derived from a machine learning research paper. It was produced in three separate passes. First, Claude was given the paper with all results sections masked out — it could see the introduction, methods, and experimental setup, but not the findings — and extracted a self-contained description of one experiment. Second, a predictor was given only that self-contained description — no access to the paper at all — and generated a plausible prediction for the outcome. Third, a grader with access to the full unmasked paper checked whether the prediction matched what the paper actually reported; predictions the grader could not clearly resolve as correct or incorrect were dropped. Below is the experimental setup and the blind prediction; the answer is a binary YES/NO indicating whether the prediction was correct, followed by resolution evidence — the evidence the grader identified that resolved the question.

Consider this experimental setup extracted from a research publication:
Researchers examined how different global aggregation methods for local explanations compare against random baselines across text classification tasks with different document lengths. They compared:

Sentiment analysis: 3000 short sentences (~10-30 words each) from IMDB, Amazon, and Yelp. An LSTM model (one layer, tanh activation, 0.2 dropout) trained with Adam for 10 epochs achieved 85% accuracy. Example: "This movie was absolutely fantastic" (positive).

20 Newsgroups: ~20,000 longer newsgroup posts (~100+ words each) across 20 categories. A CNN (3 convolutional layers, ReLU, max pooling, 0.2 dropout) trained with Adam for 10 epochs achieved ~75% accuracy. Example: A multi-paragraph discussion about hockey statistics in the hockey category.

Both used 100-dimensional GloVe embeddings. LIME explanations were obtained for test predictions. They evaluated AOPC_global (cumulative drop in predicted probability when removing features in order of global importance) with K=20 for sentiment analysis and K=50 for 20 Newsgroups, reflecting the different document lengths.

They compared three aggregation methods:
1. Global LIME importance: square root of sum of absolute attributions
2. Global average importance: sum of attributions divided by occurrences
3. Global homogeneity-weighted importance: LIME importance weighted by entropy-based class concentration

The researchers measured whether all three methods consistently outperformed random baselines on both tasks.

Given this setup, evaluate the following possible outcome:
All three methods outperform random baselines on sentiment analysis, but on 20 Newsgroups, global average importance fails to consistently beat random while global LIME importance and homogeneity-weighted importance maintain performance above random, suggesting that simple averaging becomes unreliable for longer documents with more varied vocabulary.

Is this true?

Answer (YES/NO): NO